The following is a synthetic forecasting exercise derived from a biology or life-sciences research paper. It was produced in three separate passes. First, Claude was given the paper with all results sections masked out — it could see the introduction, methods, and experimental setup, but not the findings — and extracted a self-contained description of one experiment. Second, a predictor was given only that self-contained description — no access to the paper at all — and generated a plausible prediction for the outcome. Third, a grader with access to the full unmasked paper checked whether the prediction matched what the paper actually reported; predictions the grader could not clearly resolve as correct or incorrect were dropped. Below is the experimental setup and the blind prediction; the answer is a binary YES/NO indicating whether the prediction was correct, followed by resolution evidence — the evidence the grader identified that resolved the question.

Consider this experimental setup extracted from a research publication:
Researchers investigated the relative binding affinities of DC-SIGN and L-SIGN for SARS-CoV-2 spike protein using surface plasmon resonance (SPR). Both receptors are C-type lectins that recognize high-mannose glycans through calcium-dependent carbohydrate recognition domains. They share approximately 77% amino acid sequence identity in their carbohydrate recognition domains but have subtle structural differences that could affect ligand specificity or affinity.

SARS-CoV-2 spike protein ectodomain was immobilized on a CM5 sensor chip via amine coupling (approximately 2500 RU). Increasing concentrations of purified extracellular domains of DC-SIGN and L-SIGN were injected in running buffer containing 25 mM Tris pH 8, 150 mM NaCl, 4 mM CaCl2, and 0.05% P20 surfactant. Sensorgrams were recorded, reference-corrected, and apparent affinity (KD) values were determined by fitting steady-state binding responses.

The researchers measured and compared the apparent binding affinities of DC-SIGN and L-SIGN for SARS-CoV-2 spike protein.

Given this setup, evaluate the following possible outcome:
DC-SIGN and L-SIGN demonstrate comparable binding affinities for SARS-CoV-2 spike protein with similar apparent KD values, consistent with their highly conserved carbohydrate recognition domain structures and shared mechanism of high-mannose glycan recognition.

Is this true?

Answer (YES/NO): YES